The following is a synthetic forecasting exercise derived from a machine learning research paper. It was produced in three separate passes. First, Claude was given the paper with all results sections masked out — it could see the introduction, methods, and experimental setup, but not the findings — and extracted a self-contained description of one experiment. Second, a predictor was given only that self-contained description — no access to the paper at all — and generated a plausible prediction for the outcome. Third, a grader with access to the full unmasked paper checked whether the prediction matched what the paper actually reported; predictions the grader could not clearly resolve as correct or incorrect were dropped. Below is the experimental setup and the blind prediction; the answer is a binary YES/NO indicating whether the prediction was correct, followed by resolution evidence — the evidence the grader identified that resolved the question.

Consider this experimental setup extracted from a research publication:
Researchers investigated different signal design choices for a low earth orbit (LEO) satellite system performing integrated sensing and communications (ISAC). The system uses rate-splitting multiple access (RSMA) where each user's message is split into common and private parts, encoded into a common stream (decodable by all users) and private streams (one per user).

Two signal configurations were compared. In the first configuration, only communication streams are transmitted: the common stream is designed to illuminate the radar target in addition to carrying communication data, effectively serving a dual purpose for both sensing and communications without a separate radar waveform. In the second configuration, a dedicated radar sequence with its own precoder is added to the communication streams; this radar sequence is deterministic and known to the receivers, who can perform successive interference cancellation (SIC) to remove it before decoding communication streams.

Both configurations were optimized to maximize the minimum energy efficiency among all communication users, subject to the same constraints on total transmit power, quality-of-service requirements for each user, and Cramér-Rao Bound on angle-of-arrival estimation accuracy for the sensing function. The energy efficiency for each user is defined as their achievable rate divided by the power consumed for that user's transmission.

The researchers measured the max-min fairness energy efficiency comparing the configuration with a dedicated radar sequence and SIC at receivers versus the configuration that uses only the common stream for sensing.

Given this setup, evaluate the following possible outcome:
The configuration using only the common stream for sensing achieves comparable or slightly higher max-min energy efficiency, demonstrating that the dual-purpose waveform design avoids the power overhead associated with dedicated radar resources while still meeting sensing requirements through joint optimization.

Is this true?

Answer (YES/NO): NO